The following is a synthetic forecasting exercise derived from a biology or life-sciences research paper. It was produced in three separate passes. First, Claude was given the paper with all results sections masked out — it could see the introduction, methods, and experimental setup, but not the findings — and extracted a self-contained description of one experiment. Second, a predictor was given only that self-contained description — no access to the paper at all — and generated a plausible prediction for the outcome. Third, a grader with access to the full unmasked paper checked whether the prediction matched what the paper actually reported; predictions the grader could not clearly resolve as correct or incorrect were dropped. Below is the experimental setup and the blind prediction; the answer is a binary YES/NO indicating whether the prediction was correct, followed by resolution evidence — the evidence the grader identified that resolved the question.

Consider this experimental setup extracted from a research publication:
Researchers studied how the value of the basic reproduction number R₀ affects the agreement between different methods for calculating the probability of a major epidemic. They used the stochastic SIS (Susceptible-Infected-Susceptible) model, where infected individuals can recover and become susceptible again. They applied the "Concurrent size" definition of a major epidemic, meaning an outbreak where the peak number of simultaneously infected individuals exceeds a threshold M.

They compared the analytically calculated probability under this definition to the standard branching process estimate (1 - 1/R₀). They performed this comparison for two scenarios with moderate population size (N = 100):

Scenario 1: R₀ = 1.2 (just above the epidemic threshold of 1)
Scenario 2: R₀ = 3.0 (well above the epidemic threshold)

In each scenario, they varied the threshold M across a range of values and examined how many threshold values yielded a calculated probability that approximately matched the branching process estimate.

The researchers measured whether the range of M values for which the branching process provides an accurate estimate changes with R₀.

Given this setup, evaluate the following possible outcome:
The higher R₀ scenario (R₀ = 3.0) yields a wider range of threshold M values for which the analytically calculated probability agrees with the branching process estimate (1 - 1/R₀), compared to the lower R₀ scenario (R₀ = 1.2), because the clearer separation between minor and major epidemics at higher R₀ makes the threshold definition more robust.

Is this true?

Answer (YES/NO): YES